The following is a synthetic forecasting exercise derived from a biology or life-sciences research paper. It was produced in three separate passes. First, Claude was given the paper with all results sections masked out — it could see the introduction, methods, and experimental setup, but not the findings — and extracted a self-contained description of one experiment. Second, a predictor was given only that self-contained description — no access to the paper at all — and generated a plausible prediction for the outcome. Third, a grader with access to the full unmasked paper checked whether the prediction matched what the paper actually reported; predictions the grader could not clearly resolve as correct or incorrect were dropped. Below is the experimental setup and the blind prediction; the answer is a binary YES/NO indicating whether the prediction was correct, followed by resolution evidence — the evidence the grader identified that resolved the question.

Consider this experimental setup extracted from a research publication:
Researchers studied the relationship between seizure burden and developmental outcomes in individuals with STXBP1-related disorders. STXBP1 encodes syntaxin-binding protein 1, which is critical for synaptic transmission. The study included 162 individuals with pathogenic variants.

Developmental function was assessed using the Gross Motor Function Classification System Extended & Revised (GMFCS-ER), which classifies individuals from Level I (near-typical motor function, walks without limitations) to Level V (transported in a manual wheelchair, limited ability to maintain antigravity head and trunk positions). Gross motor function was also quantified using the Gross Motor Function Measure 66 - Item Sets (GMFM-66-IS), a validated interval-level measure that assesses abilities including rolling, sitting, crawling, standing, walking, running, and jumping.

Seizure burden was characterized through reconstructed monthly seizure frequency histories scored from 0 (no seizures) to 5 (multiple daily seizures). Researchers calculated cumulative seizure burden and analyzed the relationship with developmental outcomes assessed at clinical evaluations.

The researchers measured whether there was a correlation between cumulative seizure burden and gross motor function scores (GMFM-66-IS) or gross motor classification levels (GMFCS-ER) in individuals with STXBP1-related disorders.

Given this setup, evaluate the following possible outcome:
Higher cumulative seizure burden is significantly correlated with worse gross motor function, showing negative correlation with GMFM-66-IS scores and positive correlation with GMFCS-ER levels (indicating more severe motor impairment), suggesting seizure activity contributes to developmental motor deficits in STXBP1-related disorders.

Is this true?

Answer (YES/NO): NO